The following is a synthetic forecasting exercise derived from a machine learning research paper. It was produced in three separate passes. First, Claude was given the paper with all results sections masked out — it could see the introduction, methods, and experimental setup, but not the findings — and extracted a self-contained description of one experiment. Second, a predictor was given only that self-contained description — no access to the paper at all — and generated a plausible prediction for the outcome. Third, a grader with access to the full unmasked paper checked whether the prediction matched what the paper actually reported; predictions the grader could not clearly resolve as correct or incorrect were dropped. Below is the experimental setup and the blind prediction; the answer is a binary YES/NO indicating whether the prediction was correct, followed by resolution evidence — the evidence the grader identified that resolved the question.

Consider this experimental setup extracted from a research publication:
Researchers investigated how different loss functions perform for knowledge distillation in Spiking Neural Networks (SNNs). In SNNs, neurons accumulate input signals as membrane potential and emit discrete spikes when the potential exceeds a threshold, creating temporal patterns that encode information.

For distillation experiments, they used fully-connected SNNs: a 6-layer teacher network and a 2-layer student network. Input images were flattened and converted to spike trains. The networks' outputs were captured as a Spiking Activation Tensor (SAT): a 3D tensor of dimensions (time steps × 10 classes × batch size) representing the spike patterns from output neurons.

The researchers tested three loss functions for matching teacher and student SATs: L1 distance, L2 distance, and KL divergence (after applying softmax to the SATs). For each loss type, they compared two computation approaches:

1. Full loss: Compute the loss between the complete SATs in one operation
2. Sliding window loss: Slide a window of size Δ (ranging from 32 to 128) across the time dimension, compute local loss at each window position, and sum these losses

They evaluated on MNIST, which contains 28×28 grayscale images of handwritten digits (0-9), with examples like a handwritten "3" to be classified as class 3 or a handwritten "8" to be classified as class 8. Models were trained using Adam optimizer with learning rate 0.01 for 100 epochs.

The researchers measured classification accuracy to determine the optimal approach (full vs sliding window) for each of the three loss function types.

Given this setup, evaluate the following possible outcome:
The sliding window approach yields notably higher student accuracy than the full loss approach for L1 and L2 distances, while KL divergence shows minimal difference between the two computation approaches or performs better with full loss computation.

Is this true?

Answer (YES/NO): NO